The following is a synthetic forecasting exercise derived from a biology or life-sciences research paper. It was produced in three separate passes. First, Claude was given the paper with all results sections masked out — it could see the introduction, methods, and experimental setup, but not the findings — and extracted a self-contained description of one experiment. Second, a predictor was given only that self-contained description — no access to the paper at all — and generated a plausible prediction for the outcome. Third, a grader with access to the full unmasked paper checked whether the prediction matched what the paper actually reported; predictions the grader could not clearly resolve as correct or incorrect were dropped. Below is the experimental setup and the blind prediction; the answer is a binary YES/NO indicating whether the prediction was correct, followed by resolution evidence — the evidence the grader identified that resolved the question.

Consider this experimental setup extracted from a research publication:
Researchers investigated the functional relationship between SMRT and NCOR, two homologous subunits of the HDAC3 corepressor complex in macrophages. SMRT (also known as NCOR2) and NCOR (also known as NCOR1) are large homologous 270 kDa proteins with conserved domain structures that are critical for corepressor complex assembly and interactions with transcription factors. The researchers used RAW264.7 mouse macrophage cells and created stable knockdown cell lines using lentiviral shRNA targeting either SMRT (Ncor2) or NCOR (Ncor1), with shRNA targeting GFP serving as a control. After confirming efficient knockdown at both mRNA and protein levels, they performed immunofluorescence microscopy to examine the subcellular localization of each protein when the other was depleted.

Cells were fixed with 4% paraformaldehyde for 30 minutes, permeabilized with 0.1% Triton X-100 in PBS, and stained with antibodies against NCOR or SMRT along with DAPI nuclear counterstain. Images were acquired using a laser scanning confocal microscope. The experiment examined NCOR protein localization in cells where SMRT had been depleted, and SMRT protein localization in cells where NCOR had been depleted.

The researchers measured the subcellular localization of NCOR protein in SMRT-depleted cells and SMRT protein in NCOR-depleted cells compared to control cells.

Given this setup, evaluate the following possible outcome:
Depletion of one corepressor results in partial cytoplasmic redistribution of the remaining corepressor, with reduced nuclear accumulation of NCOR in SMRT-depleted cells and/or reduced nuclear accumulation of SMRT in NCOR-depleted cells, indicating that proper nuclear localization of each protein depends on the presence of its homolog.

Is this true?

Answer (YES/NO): NO